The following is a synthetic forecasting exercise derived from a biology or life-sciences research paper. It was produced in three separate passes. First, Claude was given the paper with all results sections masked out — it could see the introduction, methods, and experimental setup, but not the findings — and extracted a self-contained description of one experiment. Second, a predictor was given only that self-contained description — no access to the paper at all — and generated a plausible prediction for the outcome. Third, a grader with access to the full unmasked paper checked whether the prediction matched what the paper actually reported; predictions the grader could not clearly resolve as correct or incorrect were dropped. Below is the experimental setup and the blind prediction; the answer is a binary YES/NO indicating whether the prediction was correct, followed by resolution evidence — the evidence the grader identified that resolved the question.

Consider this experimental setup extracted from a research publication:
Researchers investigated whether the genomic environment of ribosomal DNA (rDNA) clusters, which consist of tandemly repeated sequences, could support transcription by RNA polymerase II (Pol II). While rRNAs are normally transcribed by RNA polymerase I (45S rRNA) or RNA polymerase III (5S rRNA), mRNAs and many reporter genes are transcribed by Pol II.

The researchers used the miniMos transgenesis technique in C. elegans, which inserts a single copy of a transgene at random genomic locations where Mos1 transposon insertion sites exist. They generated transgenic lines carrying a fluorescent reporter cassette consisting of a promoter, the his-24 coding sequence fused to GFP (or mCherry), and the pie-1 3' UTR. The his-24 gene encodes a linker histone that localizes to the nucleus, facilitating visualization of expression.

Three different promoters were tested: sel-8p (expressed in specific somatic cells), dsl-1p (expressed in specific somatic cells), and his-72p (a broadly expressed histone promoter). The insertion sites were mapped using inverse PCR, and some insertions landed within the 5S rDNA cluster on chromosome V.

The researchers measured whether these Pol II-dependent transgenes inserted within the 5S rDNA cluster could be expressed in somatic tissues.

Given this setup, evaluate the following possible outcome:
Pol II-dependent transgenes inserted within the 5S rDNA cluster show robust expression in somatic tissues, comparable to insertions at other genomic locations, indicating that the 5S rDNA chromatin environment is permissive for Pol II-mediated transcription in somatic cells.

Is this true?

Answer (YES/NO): YES